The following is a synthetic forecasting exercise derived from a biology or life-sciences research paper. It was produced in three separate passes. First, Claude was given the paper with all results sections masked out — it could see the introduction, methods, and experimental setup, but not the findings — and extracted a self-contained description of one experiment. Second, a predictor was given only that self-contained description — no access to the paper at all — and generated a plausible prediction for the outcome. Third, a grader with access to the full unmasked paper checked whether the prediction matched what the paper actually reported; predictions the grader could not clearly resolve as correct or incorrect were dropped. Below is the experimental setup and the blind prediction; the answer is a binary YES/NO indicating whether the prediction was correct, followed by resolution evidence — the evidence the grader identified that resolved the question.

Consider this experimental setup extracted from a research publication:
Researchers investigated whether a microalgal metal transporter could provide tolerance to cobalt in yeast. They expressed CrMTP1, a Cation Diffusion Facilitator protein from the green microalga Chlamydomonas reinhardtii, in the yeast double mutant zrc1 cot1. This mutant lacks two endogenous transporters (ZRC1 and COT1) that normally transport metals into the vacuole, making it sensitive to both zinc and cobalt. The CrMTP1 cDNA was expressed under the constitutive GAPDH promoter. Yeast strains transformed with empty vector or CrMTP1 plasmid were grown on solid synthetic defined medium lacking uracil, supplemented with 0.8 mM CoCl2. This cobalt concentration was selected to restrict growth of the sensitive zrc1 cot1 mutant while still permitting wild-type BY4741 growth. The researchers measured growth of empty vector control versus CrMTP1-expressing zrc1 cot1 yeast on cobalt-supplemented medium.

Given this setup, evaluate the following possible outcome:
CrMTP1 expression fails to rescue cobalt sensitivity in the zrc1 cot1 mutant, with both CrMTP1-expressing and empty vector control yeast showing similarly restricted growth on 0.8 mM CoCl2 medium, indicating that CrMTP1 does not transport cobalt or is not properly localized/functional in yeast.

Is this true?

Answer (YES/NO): NO